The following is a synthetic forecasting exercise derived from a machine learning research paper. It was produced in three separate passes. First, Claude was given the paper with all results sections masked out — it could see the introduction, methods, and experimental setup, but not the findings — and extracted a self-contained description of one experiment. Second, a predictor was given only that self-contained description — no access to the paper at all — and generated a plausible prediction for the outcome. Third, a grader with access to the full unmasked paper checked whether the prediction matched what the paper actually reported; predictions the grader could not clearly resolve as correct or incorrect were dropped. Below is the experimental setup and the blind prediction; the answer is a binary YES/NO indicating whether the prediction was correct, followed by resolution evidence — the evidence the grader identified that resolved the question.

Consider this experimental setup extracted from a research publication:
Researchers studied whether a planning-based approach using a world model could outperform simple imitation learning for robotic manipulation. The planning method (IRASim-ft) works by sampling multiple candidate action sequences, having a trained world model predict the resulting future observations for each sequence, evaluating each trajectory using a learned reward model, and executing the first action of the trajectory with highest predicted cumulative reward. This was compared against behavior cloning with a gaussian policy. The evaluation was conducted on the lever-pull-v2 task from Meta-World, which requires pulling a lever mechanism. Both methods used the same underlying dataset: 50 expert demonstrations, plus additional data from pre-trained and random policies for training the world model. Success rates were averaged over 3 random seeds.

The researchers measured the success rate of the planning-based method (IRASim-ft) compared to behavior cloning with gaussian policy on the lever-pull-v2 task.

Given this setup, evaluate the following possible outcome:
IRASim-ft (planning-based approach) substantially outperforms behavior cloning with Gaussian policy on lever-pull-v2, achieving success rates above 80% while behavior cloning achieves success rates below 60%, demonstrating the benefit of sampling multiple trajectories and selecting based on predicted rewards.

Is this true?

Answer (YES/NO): NO